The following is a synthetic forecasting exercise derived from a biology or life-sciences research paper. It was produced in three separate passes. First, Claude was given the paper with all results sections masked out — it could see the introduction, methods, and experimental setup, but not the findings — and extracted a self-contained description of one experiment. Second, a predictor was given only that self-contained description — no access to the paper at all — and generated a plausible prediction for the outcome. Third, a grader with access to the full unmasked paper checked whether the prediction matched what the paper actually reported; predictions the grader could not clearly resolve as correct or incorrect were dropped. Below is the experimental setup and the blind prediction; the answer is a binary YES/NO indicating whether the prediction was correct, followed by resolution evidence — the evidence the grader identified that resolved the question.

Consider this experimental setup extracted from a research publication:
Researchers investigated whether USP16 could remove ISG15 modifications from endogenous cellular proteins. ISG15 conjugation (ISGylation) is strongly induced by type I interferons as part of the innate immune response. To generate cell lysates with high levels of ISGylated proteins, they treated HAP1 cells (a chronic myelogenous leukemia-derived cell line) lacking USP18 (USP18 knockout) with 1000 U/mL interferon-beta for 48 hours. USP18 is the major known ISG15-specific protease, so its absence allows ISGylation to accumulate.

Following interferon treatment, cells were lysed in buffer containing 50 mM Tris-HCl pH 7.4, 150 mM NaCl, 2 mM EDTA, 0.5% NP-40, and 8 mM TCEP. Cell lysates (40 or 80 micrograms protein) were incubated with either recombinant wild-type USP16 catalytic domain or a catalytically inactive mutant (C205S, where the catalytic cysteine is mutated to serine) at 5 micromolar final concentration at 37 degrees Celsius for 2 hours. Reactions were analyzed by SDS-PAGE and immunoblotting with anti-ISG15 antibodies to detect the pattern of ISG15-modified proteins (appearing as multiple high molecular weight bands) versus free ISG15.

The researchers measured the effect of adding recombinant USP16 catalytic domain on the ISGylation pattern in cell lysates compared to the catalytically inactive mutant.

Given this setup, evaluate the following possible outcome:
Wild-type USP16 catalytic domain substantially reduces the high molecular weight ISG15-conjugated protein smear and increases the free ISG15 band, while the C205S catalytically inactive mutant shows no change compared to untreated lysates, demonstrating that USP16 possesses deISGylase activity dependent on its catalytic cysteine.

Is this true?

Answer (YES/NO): YES